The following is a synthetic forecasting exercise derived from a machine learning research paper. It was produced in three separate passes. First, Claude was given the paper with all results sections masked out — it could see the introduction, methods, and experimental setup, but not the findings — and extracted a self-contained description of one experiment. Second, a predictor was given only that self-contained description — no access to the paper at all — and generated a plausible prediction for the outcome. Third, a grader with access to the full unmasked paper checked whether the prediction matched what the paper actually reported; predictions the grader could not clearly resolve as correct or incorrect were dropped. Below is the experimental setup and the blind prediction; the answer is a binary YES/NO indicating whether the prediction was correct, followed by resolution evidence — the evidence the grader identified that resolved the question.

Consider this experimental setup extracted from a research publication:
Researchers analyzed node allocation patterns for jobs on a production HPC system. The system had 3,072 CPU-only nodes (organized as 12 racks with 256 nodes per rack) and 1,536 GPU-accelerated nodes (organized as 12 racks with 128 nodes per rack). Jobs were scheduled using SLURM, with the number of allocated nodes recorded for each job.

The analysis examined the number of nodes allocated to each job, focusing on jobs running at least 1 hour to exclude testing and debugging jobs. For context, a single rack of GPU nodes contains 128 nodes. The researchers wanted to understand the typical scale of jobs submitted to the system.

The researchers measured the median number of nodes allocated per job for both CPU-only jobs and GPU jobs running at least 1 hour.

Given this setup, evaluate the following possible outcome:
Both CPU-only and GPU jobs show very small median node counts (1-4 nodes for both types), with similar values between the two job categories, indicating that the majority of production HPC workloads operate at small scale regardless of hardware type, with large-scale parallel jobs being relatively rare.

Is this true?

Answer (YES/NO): YES